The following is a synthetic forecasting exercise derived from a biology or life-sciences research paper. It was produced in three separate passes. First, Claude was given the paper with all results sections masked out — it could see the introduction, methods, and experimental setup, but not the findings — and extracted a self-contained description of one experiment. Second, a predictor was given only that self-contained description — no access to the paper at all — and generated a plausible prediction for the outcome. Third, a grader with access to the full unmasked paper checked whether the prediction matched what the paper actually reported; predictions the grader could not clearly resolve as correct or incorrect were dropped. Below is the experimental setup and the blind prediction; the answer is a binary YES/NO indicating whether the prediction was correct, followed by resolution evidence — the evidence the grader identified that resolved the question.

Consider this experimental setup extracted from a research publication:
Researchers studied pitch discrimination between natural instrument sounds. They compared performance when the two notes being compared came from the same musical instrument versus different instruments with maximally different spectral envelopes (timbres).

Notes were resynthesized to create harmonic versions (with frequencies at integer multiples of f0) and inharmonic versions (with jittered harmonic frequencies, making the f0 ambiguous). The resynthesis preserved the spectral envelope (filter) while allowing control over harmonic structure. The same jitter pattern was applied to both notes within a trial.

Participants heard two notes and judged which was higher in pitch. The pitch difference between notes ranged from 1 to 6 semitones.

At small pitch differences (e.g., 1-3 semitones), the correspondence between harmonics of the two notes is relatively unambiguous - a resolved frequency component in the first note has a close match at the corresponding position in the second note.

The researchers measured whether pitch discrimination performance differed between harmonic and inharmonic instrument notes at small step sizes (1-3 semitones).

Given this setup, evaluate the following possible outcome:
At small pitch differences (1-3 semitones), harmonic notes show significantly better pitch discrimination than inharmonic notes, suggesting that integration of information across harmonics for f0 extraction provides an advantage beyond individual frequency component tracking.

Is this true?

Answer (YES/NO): NO